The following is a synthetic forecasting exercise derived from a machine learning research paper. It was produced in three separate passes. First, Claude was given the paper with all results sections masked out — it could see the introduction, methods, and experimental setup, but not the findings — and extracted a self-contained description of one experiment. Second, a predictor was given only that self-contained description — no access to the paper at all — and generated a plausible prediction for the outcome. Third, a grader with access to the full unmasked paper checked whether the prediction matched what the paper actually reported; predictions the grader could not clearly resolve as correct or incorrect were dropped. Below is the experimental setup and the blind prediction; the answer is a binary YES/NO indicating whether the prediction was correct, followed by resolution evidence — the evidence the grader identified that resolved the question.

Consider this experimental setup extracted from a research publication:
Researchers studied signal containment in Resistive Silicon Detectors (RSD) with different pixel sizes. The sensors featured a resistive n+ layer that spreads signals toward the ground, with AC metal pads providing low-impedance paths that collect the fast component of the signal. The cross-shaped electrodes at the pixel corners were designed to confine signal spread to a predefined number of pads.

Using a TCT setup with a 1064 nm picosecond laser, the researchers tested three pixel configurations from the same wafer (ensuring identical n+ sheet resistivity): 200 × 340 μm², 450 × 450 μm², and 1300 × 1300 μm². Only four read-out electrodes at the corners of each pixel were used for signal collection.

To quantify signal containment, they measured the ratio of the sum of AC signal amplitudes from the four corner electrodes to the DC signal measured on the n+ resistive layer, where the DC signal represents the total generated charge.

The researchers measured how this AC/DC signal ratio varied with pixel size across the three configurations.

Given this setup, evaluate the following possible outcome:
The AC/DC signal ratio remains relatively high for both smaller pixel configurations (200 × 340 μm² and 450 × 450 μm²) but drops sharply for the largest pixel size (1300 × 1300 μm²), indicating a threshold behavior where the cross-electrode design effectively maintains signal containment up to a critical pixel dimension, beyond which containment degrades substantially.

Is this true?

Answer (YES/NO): NO